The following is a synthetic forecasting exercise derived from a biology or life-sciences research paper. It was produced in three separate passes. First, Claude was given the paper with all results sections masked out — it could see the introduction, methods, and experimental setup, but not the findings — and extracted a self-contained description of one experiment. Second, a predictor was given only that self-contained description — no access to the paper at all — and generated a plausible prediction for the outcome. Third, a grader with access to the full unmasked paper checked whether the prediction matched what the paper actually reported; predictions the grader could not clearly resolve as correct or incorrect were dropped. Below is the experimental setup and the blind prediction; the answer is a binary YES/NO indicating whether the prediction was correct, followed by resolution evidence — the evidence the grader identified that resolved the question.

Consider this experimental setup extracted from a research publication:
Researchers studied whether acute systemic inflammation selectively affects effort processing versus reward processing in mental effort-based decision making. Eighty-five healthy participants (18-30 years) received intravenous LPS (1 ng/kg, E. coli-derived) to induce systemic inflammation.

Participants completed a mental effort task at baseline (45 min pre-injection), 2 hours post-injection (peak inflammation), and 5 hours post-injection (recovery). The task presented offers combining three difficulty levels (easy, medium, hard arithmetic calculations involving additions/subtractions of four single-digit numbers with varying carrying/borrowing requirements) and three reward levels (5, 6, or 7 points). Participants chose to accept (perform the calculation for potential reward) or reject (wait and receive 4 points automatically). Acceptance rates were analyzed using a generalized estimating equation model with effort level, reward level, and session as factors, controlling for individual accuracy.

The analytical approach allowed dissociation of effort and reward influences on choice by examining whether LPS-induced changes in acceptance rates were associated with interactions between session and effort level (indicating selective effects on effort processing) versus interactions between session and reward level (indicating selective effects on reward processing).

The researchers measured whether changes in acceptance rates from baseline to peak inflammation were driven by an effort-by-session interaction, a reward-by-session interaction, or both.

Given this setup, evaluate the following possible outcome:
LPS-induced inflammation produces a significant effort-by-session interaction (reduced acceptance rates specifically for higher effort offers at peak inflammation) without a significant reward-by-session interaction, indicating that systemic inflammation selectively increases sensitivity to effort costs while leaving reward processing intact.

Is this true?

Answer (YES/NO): NO